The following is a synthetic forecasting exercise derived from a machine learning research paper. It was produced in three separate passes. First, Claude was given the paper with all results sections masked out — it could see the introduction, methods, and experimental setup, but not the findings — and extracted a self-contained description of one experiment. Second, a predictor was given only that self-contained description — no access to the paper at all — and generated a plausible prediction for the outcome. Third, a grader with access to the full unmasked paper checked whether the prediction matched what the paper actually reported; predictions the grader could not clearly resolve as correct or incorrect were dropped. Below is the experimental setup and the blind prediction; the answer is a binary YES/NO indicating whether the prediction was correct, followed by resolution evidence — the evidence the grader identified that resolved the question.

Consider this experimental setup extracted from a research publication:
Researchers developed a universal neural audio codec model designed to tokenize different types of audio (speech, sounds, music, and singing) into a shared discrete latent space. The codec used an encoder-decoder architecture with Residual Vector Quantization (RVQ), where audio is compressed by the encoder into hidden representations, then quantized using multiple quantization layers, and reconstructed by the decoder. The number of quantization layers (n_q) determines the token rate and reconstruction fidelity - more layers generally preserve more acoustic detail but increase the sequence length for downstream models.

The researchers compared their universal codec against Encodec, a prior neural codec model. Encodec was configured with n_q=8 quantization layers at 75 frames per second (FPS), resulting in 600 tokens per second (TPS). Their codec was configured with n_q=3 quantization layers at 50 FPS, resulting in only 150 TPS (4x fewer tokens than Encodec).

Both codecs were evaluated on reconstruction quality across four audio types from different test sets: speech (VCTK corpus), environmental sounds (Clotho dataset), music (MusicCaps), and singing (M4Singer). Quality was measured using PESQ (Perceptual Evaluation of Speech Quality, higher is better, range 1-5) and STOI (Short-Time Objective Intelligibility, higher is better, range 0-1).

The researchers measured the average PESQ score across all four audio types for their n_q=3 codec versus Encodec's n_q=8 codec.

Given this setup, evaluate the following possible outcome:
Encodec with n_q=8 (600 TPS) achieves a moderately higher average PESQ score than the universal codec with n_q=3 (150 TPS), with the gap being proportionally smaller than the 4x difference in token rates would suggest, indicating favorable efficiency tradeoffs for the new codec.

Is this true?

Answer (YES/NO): NO